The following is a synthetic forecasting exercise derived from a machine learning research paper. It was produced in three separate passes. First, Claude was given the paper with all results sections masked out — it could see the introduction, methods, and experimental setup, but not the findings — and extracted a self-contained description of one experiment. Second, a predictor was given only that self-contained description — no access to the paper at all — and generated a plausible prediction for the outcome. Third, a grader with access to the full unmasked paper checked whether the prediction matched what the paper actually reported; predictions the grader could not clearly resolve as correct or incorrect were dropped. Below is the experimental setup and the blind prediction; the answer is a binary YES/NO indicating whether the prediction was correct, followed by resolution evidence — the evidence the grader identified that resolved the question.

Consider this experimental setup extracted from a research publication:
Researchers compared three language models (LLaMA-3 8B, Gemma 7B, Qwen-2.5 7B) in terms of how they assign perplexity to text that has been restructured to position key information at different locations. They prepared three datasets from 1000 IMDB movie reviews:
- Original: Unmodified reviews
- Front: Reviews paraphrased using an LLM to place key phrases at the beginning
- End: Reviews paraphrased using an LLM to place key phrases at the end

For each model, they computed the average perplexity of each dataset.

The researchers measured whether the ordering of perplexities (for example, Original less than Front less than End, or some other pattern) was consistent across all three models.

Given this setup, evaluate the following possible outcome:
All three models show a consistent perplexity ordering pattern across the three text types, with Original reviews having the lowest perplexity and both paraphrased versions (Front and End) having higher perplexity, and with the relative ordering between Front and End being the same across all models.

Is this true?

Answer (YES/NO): YES